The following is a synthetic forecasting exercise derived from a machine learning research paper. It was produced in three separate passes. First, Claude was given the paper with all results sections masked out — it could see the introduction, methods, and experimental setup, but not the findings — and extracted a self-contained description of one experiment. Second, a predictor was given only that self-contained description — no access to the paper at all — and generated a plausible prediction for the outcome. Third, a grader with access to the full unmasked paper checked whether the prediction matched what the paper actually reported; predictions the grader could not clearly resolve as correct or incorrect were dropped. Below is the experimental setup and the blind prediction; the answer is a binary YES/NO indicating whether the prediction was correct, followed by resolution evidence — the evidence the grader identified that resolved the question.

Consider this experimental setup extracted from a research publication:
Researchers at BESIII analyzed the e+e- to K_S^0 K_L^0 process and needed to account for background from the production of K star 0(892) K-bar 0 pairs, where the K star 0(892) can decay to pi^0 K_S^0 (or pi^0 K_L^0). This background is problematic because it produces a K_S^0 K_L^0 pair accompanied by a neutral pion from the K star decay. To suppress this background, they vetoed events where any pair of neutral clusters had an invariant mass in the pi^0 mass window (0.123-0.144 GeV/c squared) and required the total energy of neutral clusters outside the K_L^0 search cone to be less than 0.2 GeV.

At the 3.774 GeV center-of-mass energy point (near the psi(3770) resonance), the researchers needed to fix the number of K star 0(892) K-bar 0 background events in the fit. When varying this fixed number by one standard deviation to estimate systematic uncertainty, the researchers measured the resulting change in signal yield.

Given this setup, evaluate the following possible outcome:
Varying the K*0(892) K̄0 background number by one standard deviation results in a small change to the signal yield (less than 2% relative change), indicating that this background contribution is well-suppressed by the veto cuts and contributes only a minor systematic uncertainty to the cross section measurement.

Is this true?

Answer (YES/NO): YES